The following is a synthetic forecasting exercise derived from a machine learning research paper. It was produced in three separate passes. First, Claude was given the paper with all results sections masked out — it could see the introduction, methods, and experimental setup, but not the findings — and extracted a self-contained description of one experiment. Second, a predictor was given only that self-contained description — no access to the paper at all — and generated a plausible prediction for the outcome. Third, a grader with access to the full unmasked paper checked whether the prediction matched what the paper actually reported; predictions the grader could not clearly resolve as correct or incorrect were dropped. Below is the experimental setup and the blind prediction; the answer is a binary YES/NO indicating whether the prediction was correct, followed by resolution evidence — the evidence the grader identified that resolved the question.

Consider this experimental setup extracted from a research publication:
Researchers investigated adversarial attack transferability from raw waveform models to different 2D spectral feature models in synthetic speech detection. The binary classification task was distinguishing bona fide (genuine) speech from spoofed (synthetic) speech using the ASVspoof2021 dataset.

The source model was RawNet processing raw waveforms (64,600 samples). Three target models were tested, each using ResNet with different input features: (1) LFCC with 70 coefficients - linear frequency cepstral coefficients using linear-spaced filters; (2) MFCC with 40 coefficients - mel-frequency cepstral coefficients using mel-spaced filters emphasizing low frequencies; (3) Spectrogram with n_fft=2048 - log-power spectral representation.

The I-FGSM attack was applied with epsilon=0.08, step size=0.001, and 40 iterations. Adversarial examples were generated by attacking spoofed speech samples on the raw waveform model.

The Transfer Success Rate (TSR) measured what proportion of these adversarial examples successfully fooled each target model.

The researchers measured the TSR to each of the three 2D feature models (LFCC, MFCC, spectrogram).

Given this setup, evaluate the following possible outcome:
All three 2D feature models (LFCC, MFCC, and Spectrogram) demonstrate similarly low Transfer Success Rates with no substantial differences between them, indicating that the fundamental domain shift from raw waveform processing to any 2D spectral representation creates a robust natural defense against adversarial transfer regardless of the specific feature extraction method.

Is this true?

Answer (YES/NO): NO